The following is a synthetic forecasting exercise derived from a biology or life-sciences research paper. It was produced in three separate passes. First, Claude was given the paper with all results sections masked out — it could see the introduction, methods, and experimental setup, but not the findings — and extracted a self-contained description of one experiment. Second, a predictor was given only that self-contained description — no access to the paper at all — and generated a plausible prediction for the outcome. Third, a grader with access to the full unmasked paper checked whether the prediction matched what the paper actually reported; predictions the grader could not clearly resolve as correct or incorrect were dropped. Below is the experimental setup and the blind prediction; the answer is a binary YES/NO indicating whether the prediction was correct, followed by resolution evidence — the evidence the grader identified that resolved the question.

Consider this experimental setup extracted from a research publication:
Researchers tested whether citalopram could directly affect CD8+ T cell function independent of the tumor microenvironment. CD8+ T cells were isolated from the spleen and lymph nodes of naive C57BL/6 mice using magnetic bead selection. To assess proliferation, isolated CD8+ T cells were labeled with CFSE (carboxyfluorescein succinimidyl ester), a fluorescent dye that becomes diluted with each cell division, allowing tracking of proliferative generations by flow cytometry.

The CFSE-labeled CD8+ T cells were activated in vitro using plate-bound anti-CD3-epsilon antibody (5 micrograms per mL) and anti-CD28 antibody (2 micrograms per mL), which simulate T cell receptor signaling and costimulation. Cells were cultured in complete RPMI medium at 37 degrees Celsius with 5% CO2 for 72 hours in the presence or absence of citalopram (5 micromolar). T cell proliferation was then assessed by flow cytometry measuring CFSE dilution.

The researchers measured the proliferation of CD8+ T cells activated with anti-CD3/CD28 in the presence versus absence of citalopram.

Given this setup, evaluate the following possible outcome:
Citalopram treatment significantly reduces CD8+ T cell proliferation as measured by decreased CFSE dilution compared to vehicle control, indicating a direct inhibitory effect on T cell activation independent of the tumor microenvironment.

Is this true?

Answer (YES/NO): NO